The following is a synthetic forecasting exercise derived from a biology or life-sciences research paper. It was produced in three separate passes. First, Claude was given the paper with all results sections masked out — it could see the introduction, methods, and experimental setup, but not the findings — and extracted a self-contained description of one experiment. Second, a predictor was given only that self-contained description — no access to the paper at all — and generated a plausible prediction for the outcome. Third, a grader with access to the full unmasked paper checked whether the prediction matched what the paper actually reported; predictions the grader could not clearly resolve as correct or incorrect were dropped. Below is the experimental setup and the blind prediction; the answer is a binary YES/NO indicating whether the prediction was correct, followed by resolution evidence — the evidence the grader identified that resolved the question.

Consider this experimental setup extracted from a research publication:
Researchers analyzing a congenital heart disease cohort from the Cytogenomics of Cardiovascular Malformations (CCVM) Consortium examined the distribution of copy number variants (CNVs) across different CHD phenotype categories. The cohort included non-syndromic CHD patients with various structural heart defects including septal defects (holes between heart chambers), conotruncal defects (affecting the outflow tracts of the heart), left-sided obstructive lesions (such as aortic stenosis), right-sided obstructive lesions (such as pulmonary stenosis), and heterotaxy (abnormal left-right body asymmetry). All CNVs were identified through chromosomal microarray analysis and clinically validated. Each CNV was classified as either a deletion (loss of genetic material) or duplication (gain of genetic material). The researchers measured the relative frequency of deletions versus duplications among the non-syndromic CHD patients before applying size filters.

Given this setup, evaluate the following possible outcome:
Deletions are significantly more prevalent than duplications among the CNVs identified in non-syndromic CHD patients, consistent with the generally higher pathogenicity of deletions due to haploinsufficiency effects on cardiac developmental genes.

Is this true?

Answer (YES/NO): YES